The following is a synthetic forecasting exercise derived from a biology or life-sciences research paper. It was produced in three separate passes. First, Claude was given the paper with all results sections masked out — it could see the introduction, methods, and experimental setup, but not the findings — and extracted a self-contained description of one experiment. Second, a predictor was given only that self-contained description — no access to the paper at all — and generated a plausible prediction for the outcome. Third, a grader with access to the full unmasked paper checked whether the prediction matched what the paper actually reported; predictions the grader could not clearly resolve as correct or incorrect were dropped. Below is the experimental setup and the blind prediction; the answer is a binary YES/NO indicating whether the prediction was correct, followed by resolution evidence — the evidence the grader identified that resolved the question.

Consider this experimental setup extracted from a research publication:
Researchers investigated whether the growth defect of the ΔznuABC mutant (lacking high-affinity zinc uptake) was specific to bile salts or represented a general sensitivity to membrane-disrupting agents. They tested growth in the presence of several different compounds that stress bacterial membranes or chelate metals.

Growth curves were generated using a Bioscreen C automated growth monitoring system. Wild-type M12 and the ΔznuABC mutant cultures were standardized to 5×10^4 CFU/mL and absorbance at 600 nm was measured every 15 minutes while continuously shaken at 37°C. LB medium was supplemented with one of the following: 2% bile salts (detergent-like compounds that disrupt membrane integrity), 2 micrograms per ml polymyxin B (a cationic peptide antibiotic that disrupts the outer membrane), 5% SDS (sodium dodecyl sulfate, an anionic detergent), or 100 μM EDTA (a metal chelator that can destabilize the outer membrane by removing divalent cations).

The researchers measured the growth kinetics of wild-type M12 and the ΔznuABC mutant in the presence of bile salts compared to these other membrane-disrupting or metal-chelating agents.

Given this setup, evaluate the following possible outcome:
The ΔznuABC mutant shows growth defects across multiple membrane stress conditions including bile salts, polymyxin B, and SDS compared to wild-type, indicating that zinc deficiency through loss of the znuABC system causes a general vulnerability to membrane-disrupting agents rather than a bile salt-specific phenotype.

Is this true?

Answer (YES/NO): NO